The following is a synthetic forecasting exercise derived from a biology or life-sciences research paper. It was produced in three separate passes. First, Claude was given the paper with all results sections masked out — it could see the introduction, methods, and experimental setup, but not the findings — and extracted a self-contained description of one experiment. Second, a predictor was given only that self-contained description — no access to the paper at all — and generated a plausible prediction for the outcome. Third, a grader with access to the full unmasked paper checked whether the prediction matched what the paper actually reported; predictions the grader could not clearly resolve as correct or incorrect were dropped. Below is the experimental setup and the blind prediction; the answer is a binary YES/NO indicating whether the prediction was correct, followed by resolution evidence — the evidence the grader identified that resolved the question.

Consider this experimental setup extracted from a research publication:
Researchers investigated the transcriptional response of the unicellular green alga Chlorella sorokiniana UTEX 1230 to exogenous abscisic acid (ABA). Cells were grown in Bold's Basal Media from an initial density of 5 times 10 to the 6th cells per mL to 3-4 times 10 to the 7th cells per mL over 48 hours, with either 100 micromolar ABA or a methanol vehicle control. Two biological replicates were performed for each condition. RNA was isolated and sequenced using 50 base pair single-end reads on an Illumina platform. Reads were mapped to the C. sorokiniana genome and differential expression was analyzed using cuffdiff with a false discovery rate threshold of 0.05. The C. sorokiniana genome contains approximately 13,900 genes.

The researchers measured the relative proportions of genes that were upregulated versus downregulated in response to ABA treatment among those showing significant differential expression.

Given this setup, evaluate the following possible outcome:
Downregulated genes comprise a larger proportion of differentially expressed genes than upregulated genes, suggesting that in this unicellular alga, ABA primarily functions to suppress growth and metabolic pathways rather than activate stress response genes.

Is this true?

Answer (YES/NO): NO